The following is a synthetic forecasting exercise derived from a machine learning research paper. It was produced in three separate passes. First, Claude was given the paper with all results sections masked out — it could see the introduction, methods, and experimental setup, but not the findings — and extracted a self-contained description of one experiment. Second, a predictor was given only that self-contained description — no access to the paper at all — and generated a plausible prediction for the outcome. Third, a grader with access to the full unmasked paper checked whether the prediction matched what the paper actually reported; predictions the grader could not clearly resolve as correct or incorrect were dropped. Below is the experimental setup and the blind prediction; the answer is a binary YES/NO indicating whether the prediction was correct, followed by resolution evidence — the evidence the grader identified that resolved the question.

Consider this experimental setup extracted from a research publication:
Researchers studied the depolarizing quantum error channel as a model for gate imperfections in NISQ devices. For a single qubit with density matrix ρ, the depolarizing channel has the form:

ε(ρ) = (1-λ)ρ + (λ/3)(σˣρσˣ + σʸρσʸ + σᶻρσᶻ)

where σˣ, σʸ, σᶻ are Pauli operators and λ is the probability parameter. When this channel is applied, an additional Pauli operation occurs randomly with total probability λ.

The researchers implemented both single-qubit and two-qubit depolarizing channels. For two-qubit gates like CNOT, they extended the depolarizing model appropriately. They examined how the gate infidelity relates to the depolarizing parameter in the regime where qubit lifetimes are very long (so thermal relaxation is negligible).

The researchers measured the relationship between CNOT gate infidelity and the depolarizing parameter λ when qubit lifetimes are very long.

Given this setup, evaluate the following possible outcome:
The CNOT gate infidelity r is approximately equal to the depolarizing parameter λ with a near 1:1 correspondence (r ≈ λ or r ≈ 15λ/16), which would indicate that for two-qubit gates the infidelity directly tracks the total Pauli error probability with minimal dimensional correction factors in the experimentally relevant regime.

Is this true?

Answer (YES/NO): YES